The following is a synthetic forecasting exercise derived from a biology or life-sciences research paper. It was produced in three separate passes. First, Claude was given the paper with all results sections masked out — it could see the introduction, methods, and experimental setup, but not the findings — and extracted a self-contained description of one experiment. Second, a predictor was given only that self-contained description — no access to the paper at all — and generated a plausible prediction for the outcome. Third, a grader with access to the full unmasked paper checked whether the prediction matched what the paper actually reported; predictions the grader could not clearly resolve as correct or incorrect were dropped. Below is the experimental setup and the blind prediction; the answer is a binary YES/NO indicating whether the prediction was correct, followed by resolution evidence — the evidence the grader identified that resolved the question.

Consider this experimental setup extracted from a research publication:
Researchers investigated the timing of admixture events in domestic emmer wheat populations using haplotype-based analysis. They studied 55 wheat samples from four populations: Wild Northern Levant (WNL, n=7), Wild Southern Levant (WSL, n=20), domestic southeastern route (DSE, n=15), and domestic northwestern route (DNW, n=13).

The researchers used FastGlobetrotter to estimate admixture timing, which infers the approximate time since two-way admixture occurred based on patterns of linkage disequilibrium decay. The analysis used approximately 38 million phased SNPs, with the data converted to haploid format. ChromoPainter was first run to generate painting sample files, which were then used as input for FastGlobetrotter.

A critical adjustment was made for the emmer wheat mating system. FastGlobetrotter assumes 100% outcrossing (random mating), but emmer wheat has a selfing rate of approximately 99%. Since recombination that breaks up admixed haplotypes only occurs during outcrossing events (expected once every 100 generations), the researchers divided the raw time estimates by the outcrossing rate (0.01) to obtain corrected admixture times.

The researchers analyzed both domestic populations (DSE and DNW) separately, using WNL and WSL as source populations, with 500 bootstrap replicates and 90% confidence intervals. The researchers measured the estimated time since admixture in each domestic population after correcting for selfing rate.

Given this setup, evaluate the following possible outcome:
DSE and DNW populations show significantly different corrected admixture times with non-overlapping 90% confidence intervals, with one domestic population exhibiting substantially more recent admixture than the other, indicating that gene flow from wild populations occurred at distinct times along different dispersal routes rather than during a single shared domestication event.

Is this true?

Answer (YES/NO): NO